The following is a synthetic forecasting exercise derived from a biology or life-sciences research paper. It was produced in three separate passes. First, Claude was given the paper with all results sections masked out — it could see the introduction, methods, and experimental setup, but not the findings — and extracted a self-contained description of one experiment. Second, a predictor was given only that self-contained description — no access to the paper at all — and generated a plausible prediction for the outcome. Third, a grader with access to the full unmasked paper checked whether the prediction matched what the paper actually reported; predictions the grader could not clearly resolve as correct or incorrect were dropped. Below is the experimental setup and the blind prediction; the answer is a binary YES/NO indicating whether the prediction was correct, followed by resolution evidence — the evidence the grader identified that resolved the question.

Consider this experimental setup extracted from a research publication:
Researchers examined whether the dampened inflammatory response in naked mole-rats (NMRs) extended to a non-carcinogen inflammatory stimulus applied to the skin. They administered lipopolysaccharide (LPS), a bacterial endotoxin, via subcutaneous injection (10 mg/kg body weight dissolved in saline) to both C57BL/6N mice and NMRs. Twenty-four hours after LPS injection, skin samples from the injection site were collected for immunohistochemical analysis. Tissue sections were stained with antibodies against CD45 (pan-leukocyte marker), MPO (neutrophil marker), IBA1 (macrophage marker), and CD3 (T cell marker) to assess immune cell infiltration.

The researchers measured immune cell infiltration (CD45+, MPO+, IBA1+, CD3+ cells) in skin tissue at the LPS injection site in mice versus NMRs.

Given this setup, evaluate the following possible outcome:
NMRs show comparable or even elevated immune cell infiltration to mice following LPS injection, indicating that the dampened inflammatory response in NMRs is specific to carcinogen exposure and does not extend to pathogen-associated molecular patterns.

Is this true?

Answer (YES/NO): YES